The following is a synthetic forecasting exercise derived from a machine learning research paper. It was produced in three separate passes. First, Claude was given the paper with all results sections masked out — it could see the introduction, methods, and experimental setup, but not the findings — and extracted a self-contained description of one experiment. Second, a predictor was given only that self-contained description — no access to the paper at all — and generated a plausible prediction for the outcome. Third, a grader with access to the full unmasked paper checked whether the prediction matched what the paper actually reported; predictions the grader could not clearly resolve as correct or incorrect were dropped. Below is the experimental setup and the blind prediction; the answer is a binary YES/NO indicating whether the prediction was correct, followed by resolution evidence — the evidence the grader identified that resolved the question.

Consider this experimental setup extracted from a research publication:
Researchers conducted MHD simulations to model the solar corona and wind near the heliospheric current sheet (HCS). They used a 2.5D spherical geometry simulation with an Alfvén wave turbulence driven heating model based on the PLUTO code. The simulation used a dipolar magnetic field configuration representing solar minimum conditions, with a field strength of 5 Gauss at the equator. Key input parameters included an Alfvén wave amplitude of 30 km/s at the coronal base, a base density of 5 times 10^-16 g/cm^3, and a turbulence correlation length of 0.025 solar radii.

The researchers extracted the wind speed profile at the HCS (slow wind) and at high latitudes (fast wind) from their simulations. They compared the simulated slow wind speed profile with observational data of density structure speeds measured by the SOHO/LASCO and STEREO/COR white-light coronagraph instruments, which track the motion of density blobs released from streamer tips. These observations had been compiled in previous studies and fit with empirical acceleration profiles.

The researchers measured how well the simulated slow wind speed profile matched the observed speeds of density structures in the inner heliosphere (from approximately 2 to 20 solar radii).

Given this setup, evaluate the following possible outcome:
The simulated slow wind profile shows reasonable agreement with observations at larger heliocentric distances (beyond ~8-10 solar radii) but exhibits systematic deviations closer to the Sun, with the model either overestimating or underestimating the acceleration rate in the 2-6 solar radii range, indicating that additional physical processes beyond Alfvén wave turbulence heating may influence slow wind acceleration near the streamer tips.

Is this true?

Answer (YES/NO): NO